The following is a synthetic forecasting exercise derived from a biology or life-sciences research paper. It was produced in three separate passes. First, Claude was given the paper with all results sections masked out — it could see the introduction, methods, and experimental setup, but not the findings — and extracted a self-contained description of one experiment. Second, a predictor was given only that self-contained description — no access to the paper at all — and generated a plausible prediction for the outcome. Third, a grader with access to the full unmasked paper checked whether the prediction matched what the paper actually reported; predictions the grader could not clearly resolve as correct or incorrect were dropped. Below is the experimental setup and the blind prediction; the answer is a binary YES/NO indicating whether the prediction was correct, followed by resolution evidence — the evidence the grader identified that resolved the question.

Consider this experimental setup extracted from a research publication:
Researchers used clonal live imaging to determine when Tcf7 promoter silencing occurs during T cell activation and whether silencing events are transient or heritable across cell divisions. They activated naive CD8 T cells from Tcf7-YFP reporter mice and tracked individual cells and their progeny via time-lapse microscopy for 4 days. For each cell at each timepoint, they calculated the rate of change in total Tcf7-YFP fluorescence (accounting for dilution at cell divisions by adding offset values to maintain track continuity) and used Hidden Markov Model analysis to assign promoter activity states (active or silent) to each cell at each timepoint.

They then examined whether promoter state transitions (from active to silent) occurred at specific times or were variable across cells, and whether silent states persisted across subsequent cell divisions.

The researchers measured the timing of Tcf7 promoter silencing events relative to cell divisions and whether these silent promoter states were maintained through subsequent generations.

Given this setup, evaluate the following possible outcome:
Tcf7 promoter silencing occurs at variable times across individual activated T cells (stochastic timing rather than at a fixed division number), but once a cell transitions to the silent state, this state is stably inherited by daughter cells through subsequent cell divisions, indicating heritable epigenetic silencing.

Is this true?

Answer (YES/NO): YES